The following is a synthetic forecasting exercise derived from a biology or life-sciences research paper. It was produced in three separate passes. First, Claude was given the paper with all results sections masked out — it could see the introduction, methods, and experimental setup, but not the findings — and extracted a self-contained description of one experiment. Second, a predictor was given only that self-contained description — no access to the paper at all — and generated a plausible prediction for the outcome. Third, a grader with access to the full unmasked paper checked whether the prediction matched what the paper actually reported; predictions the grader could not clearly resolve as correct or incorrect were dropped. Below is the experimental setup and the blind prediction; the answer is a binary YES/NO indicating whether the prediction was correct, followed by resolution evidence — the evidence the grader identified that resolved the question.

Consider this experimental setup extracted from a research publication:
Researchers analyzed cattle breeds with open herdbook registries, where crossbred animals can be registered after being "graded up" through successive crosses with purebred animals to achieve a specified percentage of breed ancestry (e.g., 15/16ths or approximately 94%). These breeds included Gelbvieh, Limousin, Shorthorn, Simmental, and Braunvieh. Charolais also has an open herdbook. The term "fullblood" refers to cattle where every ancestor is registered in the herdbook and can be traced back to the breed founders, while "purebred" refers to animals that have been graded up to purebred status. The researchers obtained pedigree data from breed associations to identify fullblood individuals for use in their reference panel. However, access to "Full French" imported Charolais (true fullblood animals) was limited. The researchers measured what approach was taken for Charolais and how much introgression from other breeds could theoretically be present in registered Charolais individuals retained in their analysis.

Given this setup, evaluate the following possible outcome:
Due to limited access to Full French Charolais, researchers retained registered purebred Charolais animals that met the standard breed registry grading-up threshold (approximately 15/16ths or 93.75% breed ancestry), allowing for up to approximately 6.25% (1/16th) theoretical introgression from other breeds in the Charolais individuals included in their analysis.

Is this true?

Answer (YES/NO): NO